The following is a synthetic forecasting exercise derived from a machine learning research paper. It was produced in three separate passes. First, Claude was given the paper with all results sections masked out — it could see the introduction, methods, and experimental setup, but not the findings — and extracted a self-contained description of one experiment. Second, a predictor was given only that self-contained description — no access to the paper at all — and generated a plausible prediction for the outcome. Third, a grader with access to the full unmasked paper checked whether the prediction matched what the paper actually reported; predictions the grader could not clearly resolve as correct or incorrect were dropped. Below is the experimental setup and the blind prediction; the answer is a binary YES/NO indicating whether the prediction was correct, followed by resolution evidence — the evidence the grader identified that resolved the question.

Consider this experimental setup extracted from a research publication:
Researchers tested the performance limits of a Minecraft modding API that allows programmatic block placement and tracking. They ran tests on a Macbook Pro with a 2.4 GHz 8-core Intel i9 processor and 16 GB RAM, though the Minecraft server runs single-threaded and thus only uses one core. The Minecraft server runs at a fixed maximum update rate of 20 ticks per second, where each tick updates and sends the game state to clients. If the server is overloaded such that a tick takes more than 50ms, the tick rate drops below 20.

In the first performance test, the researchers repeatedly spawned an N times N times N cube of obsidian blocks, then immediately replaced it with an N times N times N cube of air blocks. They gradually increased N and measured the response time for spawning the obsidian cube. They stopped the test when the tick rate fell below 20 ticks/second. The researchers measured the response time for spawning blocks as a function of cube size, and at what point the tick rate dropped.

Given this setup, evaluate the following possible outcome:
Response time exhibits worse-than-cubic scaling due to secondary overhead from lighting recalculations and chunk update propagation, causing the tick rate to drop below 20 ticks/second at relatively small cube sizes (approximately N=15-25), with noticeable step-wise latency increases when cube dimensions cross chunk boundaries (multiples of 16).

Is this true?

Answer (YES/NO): NO